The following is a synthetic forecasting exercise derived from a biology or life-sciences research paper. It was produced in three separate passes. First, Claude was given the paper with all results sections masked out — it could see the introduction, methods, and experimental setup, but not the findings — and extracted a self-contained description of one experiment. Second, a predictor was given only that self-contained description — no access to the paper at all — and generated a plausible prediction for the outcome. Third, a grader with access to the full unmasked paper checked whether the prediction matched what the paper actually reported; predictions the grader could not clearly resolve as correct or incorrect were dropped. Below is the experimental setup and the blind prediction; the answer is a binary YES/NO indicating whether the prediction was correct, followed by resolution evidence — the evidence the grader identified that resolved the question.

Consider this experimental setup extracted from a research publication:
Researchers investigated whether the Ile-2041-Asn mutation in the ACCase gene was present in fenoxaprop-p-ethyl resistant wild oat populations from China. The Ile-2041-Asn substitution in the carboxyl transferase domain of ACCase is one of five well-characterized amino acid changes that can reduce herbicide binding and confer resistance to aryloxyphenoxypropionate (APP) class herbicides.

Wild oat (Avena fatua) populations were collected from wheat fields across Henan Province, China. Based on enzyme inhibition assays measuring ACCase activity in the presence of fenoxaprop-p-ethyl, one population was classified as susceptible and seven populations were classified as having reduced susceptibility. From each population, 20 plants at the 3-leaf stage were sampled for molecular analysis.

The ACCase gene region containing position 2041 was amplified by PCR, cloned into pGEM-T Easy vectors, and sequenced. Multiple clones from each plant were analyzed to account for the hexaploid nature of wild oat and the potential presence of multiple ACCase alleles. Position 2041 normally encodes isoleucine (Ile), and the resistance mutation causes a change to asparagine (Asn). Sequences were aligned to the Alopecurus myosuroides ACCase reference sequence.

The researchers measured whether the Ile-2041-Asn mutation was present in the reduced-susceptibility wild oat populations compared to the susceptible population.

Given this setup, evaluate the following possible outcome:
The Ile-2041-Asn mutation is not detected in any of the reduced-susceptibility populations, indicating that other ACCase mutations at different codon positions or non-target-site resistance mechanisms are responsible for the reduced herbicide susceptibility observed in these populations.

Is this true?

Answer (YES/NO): YES